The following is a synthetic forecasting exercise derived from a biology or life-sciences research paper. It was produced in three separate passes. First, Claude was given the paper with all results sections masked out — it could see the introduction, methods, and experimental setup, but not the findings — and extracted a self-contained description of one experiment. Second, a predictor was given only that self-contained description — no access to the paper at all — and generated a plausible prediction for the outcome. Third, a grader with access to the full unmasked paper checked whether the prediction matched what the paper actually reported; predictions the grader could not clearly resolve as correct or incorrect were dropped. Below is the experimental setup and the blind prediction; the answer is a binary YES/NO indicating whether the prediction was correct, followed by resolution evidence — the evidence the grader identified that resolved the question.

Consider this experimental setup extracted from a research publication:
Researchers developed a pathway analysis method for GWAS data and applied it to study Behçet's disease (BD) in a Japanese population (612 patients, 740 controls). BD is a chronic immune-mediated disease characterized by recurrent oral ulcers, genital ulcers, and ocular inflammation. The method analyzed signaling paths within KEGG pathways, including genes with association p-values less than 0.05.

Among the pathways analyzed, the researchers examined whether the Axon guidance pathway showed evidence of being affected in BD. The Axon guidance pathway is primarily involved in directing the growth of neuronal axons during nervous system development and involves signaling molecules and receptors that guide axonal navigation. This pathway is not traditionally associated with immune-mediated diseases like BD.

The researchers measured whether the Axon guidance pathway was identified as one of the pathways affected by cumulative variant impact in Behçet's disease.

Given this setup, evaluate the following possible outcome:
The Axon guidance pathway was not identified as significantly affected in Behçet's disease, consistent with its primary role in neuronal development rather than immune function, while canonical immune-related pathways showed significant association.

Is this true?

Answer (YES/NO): NO